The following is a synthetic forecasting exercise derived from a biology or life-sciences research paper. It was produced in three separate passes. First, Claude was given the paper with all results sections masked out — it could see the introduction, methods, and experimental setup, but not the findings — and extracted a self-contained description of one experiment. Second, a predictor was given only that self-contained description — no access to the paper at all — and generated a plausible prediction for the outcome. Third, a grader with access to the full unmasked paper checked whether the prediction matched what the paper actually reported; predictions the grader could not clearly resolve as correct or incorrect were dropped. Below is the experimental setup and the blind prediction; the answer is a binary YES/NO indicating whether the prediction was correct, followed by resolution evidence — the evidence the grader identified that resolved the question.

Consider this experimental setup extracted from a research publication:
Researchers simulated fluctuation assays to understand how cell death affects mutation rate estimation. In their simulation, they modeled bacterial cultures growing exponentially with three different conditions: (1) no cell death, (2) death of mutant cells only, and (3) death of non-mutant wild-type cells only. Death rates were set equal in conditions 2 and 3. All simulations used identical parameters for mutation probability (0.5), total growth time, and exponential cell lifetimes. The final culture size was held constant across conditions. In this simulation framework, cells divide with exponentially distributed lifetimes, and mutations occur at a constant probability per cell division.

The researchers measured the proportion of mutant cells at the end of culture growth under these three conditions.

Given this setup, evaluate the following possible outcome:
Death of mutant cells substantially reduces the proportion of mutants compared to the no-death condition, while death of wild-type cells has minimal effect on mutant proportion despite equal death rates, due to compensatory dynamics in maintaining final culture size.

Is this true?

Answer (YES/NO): NO